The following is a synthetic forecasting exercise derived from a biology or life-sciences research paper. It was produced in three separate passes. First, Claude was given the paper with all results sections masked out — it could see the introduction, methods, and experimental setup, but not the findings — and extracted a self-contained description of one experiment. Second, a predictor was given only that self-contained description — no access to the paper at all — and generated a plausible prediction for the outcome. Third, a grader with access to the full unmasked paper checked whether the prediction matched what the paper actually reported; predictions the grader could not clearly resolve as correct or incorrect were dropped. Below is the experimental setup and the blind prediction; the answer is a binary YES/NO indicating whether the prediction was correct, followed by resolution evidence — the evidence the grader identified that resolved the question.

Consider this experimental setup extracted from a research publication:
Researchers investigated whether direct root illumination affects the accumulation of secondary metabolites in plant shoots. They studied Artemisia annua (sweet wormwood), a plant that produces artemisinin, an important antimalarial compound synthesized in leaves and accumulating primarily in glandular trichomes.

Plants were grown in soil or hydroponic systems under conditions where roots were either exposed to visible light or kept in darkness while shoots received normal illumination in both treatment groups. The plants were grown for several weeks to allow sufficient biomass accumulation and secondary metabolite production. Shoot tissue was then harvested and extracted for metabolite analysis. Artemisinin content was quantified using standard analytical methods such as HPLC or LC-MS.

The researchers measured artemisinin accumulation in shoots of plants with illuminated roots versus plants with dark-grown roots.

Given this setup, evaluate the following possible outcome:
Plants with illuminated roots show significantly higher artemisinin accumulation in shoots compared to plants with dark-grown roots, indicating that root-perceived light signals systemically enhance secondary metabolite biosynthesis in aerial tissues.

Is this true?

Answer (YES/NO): YES